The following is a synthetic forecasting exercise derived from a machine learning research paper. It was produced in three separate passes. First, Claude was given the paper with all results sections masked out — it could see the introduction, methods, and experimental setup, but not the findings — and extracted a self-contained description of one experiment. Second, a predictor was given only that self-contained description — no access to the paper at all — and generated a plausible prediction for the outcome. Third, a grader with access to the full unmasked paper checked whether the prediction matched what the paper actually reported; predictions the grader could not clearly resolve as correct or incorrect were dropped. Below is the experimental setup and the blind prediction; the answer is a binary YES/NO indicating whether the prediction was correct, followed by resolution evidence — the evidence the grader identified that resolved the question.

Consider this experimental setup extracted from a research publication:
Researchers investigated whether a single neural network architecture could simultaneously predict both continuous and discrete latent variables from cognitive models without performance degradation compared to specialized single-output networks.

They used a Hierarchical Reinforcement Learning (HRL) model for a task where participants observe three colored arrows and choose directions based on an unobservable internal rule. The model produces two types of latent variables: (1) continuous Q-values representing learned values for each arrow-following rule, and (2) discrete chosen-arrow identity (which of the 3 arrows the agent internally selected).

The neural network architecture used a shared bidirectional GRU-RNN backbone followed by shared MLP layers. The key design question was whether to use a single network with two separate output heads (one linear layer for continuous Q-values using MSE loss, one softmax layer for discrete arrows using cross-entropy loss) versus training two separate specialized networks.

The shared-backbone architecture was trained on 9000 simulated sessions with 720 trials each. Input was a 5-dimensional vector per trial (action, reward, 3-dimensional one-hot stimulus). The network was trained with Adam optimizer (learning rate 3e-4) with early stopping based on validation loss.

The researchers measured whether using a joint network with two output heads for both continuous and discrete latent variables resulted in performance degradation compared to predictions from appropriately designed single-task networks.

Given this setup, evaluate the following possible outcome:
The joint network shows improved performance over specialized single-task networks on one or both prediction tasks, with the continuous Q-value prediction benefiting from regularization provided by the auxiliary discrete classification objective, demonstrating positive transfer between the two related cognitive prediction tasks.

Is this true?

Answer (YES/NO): NO